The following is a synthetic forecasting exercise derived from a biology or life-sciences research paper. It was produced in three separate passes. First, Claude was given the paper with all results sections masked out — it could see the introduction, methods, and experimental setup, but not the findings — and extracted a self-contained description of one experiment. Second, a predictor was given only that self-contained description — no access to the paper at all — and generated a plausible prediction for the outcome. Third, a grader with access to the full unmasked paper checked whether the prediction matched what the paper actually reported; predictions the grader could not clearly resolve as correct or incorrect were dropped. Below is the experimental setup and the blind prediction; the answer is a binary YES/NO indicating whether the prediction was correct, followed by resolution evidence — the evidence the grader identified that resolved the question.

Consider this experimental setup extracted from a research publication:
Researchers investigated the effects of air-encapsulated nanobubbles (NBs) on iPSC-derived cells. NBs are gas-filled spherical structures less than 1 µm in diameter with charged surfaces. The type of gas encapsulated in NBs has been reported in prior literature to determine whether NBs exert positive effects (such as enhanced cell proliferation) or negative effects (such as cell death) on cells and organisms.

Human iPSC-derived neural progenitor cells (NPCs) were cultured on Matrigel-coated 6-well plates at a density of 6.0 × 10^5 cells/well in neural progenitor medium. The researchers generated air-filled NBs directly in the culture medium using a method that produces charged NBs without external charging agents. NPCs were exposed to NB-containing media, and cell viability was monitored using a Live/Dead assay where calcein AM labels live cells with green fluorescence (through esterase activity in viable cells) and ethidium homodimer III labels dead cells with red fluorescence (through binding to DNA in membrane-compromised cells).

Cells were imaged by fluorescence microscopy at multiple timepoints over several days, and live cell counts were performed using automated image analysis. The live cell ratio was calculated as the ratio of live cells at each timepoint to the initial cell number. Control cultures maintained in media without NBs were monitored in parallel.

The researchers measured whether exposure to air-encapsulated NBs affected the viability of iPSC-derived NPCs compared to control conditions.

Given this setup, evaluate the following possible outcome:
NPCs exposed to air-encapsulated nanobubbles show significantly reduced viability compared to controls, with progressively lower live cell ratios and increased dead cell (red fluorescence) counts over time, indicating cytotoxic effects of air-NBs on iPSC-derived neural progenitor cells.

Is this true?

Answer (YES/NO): YES